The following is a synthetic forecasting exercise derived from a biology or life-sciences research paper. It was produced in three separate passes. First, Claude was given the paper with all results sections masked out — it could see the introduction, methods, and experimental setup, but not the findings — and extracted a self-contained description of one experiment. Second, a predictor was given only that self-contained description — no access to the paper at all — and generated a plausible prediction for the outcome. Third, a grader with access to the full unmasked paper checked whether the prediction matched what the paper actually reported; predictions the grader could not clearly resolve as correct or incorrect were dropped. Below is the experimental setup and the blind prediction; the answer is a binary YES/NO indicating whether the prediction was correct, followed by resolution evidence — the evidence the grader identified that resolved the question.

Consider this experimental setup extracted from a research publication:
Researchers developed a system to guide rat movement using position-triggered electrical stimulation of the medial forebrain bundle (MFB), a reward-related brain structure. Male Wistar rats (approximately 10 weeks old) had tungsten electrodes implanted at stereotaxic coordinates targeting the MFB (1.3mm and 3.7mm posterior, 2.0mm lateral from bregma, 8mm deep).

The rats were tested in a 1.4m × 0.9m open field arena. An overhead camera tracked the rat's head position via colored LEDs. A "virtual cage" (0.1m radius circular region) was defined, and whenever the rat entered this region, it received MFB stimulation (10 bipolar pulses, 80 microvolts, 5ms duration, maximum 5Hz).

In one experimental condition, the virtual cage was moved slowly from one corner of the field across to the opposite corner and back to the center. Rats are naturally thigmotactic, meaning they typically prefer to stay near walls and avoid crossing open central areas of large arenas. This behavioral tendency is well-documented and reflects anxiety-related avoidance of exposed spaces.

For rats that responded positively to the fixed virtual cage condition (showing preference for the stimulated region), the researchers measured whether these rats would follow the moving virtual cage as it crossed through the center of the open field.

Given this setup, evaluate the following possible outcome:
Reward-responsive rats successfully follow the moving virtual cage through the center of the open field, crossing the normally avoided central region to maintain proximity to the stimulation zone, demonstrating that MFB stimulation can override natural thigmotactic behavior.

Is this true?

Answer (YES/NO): YES